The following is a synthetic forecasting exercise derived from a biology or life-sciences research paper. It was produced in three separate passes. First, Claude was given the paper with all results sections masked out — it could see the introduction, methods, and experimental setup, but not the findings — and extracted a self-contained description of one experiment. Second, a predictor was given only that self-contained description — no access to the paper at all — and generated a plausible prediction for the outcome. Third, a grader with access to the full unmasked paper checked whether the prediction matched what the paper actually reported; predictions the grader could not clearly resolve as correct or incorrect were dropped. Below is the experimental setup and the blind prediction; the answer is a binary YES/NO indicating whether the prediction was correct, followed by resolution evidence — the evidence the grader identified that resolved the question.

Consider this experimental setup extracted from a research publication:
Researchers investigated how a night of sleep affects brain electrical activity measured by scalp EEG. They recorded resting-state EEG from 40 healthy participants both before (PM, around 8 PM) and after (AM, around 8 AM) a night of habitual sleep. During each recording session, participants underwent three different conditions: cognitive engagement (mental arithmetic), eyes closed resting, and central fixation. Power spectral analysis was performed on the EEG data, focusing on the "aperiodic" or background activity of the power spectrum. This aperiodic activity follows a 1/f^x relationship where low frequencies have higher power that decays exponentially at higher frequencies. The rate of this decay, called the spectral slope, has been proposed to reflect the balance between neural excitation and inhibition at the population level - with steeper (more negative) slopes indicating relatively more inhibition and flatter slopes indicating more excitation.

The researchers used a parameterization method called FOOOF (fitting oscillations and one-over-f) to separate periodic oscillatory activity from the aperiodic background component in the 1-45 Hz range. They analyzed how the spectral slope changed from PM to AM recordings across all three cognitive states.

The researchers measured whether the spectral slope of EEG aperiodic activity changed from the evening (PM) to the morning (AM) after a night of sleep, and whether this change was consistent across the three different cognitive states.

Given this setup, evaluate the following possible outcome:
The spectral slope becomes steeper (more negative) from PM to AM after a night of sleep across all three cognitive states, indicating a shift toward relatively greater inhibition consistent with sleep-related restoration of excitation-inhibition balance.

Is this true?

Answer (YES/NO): YES